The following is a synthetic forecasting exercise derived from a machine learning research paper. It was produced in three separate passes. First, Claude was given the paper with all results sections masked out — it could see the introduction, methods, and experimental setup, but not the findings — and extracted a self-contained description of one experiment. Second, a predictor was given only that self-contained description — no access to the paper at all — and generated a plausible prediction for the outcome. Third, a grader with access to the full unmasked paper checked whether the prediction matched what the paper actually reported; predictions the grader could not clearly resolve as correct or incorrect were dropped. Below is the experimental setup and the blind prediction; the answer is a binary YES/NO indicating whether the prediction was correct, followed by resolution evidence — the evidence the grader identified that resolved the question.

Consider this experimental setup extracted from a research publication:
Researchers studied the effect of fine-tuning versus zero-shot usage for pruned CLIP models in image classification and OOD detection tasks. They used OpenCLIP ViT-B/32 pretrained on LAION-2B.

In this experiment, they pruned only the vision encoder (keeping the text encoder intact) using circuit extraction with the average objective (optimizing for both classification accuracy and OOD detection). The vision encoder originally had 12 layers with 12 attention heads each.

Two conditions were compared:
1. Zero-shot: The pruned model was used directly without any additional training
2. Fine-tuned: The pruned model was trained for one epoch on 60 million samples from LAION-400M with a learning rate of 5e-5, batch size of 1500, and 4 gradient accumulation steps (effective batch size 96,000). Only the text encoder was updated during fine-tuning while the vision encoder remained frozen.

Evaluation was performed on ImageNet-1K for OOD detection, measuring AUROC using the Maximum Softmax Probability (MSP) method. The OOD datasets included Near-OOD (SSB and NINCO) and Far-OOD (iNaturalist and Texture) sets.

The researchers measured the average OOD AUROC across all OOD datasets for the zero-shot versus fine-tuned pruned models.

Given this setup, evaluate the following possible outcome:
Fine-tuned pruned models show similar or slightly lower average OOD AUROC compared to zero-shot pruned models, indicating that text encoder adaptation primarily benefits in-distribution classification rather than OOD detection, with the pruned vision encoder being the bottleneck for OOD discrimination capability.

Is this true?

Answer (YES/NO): YES